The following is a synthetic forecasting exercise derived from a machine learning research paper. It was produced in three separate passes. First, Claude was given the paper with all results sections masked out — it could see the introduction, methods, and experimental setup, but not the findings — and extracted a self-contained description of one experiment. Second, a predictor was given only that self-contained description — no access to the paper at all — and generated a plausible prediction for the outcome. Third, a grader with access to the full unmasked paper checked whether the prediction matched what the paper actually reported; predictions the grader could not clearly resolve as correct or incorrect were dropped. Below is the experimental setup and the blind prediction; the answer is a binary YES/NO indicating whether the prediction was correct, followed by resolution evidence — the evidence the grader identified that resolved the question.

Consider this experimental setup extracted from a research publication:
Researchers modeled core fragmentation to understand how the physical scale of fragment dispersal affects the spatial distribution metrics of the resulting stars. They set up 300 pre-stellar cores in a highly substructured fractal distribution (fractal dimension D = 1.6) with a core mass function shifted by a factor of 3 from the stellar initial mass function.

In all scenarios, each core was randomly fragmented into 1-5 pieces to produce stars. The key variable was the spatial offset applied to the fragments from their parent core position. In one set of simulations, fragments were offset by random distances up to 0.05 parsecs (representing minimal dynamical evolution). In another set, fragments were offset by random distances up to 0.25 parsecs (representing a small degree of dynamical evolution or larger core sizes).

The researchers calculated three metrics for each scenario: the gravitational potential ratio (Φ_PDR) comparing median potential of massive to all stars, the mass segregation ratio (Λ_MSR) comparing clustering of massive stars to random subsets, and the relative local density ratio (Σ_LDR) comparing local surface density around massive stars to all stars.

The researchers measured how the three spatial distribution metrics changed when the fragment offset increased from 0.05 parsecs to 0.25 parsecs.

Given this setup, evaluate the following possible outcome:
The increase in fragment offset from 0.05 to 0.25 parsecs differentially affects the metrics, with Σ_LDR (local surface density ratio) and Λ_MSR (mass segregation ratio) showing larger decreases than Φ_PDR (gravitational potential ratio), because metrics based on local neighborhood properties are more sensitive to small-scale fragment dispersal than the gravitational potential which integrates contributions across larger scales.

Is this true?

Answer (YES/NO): NO